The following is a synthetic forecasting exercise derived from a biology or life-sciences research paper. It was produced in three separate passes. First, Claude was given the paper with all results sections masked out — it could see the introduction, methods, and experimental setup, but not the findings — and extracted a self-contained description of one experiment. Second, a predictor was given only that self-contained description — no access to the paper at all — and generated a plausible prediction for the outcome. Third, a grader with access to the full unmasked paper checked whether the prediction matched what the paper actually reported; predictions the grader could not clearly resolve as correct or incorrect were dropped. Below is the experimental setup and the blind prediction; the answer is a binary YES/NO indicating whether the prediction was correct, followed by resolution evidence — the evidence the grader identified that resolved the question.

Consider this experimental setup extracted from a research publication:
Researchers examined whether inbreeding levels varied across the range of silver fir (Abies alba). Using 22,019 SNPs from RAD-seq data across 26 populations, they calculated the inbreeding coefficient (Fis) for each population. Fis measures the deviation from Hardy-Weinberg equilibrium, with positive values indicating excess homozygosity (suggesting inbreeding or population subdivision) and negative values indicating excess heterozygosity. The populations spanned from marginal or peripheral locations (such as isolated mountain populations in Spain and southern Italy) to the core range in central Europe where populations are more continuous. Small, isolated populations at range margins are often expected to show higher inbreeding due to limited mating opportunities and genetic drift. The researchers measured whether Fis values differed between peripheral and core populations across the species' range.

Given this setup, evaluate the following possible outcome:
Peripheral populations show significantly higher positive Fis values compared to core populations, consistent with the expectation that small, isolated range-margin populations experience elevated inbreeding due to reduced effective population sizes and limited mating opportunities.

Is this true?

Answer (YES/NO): NO